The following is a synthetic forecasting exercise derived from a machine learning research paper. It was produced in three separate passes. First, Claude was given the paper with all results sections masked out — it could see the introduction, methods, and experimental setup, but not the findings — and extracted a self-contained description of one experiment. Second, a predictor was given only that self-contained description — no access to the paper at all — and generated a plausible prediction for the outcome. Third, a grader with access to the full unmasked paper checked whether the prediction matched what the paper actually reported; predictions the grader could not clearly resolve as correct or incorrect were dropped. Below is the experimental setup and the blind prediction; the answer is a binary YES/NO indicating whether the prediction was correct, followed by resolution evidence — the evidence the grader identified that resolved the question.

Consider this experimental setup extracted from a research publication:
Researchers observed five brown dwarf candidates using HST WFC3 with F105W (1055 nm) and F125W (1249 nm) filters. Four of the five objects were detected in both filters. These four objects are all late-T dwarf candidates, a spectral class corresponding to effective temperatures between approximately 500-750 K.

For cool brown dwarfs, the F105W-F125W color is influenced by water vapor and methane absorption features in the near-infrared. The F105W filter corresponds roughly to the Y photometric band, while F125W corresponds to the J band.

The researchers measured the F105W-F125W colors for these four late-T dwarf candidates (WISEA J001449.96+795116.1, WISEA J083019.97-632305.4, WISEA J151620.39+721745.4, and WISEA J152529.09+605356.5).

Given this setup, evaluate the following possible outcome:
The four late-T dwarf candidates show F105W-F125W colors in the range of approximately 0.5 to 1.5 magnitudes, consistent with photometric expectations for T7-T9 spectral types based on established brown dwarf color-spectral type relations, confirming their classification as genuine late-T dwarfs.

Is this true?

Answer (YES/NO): YES